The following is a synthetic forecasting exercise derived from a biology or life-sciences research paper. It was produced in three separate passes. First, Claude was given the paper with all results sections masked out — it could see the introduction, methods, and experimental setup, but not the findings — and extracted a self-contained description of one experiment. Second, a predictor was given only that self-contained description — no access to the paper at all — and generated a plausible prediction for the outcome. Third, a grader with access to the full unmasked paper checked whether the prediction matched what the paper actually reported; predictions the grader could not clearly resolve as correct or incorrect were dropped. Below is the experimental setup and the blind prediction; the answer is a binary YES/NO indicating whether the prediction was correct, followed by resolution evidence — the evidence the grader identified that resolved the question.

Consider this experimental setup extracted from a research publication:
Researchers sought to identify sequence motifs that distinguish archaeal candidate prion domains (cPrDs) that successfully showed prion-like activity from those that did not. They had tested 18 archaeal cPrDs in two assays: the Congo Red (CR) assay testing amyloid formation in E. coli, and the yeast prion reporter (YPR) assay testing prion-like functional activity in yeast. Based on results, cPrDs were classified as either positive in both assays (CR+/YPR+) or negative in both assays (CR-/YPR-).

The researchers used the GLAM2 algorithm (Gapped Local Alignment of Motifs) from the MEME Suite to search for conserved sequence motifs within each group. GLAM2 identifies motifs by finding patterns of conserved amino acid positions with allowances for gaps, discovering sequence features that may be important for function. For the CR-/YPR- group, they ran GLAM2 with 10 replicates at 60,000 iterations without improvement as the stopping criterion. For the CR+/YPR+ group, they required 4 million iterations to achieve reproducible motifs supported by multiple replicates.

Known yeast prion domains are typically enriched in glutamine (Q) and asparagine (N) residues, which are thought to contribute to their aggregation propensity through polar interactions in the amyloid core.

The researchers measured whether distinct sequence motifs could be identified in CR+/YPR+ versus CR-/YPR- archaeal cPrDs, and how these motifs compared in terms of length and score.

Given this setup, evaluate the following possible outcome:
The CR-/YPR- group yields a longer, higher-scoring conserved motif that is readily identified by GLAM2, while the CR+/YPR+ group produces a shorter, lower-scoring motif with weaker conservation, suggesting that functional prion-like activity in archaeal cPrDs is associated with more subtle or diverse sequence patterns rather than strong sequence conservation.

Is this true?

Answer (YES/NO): NO